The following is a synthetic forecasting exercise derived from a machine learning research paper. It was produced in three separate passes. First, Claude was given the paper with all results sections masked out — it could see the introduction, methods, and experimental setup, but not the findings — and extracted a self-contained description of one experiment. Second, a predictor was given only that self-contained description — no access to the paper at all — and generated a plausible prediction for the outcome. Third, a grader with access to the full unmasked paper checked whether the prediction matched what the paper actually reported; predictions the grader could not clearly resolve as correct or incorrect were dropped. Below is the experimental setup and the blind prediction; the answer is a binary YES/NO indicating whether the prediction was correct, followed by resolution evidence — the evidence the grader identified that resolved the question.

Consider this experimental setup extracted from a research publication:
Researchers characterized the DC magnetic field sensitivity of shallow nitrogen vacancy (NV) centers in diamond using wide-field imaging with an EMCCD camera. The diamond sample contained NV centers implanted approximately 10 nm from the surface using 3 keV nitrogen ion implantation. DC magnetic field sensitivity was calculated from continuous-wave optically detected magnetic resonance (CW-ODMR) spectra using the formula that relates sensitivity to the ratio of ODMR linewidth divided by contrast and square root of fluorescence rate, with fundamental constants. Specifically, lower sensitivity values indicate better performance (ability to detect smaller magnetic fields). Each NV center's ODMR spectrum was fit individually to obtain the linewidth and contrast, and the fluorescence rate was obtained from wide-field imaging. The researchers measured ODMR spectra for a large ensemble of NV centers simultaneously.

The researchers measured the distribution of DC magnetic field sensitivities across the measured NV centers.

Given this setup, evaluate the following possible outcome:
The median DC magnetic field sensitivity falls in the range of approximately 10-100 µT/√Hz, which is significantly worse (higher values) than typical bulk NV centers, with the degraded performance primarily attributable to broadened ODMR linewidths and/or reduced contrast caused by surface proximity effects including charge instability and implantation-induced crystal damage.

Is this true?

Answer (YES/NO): NO